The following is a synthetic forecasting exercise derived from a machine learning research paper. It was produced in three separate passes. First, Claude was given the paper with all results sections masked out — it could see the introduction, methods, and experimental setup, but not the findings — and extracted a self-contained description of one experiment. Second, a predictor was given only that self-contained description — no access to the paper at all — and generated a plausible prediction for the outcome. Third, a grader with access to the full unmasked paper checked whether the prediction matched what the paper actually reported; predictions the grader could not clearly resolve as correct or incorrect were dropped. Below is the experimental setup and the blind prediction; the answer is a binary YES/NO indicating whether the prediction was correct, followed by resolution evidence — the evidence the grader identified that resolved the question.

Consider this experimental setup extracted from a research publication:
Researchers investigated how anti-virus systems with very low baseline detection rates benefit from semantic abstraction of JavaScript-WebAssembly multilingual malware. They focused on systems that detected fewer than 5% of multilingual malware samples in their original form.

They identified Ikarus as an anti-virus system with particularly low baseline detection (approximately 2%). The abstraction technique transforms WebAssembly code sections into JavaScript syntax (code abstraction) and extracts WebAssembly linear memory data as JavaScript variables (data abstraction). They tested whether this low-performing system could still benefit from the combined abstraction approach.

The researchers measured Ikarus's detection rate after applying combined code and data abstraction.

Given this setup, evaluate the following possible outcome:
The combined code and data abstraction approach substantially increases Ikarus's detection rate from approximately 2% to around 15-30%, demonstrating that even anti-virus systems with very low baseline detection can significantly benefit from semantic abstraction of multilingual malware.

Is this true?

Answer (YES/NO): YES